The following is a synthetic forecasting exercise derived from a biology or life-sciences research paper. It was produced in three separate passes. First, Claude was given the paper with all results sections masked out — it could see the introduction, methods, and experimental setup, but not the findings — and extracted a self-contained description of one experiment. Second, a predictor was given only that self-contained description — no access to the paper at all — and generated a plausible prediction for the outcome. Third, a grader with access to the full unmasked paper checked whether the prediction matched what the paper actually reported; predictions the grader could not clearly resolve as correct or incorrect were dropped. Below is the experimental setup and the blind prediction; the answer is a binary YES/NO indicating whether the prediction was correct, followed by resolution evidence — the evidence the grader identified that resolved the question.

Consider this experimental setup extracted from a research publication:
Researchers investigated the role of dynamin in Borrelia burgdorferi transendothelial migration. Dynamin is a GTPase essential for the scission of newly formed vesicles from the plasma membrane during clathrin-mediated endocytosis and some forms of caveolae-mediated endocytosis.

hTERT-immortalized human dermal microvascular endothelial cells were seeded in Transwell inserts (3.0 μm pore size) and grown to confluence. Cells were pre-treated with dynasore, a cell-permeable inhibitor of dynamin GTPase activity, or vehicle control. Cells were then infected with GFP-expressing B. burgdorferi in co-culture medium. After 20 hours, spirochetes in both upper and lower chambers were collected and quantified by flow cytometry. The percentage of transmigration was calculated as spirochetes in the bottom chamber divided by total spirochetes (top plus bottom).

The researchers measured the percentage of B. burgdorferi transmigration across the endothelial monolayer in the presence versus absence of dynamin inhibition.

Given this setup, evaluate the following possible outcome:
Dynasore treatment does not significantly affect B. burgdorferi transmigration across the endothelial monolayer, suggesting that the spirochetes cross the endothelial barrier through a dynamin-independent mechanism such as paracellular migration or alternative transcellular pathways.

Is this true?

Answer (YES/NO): YES